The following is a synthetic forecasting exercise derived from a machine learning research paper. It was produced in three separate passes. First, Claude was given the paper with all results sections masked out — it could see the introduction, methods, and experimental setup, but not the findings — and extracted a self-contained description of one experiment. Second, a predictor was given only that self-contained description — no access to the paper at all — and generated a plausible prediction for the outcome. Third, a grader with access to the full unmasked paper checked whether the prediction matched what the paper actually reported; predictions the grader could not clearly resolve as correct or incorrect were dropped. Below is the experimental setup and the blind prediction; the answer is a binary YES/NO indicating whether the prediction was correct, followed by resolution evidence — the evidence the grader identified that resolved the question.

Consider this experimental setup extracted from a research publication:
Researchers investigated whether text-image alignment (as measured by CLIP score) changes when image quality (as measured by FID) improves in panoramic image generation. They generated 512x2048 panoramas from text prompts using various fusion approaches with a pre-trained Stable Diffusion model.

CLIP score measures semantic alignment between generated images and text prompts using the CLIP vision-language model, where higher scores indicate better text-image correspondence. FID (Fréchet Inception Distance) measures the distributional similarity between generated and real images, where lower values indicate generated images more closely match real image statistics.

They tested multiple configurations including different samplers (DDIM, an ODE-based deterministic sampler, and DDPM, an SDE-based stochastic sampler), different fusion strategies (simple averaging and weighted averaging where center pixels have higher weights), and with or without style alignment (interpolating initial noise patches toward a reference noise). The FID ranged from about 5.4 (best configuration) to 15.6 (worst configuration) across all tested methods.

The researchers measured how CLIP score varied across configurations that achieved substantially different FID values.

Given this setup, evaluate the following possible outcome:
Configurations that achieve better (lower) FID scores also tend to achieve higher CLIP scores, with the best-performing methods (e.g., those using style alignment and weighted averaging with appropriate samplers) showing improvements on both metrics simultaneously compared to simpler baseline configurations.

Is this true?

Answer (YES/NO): NO